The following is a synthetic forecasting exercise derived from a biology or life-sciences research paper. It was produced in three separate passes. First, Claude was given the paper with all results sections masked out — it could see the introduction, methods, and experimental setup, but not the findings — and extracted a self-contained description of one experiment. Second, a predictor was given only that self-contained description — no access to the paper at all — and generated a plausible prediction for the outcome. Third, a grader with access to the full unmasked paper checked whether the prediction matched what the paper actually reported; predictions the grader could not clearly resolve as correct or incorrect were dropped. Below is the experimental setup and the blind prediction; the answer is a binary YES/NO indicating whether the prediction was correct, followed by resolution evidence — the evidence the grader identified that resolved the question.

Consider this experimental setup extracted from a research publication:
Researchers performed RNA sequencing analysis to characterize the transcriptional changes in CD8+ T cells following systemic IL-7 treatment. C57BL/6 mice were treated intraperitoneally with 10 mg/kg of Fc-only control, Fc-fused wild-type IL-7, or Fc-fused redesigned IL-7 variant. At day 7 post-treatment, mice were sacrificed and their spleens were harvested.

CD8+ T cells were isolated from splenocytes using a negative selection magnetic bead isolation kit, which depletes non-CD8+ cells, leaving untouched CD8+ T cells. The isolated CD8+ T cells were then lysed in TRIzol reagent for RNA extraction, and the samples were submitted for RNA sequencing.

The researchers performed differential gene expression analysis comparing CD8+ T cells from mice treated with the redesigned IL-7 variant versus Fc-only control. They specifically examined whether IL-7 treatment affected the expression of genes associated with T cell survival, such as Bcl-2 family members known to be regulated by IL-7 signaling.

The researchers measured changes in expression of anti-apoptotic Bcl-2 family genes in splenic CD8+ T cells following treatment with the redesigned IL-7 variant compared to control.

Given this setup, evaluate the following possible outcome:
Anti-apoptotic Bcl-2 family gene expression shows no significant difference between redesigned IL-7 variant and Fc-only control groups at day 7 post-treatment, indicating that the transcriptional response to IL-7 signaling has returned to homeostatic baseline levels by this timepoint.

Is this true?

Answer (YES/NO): NO